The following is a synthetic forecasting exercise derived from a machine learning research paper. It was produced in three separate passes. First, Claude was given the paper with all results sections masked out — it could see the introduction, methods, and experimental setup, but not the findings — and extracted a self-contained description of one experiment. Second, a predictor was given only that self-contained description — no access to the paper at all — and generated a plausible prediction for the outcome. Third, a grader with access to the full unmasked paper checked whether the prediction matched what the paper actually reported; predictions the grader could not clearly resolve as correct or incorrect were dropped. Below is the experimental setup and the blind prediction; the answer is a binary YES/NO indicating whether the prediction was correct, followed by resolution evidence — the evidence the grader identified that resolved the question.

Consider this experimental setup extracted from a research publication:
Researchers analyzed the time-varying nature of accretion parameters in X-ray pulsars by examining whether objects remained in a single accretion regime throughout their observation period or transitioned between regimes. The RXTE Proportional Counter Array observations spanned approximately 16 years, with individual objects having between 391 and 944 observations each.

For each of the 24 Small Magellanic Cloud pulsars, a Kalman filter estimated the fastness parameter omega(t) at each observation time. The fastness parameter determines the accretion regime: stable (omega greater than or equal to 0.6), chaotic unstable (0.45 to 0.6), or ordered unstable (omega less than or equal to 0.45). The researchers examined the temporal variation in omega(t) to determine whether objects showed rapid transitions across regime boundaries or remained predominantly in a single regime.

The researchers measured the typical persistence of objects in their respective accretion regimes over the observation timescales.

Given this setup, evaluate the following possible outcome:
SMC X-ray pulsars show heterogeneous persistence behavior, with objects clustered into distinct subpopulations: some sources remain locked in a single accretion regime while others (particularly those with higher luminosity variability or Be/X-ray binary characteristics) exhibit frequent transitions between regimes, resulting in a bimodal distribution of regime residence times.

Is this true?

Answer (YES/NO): NO